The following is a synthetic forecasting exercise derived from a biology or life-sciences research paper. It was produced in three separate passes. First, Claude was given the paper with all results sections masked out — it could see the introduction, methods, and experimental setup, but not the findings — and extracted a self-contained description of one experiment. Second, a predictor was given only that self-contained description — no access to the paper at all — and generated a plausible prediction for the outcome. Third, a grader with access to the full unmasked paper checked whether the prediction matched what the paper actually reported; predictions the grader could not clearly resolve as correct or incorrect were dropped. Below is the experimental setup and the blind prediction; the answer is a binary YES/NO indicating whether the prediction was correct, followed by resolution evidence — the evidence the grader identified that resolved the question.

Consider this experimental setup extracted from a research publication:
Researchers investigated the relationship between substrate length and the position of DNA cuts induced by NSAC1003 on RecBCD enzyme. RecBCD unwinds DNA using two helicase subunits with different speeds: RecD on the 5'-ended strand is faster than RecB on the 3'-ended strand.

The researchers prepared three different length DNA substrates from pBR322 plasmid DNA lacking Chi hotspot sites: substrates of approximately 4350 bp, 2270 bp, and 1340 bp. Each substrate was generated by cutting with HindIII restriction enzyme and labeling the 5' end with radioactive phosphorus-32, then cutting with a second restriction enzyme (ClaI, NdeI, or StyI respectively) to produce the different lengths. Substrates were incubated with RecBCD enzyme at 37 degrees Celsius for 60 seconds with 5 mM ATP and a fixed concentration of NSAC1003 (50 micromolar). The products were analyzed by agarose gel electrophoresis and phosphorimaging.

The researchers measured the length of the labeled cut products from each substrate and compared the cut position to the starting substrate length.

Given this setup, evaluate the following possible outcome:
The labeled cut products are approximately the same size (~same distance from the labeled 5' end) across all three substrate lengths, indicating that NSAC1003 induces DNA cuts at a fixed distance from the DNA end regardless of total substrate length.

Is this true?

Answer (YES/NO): NO